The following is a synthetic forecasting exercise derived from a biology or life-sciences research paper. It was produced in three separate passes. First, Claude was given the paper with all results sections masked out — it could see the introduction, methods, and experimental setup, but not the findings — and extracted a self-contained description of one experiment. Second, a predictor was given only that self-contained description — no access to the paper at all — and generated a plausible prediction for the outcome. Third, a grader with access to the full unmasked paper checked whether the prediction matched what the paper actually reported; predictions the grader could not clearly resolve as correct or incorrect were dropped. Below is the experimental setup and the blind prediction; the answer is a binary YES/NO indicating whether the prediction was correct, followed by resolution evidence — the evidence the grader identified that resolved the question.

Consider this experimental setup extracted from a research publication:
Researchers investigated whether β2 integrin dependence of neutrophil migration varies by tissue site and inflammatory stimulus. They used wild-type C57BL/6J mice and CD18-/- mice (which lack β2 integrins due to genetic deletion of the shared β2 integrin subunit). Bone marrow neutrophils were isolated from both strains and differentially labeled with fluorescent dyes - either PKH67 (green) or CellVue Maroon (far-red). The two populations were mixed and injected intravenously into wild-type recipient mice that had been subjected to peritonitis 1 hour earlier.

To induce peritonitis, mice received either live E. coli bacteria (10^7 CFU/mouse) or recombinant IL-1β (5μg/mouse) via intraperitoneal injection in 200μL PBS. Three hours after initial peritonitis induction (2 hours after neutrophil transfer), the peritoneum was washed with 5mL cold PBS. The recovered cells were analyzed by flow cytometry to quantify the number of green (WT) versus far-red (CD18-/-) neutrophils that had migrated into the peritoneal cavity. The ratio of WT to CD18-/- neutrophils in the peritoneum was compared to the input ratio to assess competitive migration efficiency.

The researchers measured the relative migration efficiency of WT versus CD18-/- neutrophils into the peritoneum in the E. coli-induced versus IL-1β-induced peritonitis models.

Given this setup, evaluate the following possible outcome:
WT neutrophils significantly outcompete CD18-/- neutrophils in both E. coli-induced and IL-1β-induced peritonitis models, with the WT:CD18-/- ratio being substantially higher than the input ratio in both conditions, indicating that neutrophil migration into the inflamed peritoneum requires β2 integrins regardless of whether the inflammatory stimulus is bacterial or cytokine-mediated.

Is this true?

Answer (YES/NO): NO